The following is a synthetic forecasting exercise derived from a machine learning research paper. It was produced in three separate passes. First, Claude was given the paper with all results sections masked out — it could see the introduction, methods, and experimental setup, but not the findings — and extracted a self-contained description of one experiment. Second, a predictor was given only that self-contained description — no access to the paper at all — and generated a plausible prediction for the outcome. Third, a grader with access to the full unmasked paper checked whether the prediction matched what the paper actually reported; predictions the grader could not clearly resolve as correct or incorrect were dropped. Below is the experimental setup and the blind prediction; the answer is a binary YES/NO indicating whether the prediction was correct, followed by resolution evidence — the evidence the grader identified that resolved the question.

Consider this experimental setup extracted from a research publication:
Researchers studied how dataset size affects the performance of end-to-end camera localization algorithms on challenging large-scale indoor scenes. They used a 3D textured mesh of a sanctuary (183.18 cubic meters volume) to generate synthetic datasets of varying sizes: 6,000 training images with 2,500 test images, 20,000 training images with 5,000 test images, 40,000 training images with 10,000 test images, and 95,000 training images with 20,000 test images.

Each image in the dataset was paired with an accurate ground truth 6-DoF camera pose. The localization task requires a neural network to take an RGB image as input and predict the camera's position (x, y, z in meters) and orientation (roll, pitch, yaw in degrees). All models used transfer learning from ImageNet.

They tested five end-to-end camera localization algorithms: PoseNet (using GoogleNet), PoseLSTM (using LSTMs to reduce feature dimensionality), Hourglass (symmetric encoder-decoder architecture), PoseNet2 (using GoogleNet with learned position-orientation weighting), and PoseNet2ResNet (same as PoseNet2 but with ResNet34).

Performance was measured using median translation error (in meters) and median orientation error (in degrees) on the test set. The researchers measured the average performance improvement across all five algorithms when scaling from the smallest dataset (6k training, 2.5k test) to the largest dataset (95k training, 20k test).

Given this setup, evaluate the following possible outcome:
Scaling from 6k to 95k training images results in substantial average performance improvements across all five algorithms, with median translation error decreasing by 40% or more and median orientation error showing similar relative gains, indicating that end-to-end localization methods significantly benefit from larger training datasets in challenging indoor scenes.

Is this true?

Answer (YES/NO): YES